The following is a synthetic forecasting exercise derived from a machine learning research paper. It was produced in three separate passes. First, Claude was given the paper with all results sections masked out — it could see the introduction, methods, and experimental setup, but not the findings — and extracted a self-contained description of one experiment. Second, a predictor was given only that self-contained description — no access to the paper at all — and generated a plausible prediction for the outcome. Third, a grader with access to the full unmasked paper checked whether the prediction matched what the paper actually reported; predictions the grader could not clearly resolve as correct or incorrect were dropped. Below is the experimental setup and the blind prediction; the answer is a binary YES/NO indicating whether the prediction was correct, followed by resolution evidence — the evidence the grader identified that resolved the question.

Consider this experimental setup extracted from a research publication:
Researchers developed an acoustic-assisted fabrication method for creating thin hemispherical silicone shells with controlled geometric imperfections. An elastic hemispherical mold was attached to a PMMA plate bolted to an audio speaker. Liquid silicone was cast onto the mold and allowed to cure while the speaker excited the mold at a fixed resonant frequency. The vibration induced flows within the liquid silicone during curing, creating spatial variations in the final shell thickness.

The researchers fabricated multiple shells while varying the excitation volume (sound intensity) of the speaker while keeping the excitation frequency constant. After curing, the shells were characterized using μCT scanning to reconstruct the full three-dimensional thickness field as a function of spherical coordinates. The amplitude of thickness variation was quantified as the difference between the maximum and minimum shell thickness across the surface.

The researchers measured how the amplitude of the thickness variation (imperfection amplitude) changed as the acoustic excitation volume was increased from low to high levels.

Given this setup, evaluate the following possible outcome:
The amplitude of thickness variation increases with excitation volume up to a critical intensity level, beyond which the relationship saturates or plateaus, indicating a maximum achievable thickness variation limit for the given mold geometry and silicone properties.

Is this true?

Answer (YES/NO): NO